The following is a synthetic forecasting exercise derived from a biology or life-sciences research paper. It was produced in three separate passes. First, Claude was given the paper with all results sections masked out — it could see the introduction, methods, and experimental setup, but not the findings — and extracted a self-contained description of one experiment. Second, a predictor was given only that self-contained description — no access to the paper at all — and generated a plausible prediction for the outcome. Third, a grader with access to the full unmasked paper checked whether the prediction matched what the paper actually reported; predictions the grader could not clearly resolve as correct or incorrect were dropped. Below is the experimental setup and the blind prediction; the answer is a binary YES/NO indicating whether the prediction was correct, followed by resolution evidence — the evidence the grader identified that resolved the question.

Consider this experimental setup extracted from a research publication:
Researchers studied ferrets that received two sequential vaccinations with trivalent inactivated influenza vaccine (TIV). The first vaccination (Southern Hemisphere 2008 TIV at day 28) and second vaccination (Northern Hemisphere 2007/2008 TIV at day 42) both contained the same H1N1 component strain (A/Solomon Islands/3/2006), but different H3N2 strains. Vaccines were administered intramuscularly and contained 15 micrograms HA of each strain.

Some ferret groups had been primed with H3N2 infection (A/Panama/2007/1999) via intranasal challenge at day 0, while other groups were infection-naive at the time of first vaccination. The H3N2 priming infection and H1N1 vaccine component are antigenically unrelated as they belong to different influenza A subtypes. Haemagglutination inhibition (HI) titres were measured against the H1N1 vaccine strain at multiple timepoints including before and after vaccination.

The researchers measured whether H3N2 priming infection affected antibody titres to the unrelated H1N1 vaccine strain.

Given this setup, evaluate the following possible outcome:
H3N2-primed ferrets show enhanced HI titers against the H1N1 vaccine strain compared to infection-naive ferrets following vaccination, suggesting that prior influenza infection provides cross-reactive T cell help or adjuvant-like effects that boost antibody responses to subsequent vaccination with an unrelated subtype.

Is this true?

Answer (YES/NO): YES